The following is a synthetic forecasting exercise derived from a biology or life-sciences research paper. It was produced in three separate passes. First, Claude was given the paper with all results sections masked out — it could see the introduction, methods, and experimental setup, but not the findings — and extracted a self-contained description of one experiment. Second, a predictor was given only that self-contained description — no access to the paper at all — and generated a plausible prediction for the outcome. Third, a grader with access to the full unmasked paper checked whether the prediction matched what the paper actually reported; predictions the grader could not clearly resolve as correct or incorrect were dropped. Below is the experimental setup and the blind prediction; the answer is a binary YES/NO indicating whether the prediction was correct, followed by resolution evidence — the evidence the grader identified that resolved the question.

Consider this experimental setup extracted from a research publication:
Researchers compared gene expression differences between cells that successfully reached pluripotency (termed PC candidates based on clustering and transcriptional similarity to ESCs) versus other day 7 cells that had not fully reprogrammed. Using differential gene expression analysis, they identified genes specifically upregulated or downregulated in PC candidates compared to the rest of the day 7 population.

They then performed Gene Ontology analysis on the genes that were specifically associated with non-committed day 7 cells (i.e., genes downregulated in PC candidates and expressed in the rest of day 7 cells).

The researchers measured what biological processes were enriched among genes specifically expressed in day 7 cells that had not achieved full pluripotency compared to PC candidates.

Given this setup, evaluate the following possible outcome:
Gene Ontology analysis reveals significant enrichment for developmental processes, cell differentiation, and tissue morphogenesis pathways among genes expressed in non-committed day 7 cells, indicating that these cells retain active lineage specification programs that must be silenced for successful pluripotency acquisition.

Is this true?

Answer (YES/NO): NO